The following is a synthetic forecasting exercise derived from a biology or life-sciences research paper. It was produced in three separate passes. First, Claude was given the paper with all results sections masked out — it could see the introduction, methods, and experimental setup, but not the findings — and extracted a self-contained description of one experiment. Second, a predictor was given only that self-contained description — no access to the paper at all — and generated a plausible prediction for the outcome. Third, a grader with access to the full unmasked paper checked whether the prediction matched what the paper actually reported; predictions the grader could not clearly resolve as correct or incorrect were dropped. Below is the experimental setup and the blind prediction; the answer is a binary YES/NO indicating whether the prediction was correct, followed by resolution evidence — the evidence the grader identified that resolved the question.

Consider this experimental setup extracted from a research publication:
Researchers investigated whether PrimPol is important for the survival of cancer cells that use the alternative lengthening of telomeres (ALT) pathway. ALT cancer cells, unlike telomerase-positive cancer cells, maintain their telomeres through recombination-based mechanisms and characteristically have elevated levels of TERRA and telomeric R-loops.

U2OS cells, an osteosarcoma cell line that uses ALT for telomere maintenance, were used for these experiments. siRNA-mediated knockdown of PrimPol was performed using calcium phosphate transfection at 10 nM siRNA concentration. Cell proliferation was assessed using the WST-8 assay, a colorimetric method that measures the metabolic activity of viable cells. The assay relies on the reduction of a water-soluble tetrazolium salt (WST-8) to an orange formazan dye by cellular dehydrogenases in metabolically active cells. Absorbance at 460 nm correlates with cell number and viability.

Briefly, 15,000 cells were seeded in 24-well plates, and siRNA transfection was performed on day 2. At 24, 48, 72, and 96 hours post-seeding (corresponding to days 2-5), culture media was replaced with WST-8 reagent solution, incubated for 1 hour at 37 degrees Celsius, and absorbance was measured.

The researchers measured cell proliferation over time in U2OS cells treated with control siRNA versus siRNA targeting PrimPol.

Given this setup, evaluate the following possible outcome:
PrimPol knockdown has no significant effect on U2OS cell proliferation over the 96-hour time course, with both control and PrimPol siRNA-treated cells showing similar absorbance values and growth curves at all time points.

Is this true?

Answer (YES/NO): YES